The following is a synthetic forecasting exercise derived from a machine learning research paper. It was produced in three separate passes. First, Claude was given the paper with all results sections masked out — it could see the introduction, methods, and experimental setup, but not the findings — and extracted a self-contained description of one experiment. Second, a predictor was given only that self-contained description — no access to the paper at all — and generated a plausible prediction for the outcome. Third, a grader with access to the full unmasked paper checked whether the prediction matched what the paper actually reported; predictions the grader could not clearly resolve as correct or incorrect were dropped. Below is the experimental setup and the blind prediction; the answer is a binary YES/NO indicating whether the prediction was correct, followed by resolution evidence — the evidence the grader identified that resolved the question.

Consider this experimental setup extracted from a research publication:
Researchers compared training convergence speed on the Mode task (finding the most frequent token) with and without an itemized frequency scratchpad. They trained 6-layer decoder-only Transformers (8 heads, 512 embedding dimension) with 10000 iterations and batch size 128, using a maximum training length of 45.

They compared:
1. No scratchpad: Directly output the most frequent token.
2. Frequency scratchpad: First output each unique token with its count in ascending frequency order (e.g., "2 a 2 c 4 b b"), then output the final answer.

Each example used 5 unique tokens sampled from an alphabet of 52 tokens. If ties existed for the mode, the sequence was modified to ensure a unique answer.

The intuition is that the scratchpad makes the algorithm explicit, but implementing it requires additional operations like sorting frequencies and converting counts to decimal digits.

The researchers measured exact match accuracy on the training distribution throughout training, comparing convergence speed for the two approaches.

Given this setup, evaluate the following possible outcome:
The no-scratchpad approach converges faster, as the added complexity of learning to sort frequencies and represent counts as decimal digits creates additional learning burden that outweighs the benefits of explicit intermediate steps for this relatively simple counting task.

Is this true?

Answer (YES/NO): YES